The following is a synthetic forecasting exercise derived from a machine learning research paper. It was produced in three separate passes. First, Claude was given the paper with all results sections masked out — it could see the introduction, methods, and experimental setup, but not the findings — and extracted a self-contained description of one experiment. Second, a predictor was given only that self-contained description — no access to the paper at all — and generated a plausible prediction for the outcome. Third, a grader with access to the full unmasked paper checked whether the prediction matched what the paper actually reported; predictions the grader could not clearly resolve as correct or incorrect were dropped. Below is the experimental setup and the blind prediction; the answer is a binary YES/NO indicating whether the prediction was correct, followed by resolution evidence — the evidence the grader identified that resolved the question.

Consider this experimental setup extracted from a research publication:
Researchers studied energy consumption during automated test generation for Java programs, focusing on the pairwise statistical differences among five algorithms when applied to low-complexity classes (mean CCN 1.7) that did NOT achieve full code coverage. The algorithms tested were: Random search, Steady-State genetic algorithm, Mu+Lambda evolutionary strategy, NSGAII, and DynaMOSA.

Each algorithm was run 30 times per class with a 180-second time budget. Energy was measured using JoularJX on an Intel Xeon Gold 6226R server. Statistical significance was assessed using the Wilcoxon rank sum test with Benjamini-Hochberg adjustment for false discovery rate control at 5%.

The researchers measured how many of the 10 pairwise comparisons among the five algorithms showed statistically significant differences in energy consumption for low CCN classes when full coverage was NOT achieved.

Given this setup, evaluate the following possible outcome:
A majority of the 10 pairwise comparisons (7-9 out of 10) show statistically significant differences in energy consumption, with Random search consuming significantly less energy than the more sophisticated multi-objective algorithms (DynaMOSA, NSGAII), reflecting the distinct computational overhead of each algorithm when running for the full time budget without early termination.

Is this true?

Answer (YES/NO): NO